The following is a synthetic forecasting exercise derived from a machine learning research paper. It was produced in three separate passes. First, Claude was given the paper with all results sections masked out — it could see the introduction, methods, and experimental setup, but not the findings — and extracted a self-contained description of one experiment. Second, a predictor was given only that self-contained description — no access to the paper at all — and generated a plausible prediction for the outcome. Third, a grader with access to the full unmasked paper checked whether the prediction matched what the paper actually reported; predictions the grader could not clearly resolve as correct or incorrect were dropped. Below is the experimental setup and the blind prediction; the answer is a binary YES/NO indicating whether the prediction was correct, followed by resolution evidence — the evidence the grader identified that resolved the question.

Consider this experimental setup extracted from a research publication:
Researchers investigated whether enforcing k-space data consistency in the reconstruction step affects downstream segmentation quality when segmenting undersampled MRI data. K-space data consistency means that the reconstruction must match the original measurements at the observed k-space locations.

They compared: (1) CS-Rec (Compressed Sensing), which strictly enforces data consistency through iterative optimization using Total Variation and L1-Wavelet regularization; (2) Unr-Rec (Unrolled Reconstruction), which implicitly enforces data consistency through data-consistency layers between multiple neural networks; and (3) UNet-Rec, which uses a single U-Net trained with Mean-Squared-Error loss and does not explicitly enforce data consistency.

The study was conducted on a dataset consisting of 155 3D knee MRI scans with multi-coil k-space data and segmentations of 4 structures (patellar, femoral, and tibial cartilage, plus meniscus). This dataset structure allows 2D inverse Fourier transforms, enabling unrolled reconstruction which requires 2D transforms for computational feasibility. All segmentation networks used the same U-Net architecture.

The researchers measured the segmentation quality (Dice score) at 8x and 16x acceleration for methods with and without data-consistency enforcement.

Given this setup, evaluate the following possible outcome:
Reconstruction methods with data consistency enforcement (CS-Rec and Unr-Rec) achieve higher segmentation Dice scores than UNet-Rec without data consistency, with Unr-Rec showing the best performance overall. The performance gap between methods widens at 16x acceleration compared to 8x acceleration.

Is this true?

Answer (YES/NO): NO